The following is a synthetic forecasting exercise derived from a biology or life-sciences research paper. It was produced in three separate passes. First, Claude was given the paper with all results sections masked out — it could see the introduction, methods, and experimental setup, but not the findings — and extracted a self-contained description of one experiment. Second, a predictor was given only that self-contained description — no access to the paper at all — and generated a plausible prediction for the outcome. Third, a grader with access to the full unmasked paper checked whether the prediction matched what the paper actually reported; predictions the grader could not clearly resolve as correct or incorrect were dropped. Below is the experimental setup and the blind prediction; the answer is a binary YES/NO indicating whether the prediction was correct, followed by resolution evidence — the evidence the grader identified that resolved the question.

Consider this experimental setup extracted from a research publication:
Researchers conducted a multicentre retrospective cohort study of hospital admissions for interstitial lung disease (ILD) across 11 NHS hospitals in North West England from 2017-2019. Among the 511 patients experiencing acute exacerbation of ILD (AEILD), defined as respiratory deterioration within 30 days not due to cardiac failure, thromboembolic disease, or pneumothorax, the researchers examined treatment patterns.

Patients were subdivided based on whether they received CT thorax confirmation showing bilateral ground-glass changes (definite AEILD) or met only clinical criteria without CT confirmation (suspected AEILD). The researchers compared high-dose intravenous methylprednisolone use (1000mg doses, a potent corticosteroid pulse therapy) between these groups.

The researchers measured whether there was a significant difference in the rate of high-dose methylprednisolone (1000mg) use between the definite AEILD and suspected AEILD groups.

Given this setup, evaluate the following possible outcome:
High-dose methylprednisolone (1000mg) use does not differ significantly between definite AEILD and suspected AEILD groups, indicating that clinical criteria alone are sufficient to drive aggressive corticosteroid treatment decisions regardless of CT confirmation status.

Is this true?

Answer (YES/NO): NO